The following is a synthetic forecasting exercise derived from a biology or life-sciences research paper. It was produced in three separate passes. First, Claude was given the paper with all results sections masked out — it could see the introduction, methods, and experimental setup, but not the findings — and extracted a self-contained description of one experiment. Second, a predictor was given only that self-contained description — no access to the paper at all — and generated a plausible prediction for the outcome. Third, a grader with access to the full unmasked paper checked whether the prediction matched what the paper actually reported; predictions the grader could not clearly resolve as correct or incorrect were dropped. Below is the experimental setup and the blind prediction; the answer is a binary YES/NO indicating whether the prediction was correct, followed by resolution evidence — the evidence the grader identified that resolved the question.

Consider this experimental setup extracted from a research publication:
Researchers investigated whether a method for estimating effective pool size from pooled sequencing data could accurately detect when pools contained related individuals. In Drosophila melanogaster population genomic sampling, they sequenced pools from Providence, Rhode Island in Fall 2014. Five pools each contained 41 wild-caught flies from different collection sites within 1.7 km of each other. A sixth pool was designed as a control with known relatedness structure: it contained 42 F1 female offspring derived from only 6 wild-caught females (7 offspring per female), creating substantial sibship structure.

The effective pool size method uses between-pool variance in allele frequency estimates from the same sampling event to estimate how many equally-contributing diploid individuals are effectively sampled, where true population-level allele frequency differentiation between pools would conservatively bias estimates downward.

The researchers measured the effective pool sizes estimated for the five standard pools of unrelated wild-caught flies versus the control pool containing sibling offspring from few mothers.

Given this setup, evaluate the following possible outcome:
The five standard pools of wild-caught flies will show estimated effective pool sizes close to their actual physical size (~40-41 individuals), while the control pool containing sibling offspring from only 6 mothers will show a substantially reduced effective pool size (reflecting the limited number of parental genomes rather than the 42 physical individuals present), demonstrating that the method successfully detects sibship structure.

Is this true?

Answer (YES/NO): YES